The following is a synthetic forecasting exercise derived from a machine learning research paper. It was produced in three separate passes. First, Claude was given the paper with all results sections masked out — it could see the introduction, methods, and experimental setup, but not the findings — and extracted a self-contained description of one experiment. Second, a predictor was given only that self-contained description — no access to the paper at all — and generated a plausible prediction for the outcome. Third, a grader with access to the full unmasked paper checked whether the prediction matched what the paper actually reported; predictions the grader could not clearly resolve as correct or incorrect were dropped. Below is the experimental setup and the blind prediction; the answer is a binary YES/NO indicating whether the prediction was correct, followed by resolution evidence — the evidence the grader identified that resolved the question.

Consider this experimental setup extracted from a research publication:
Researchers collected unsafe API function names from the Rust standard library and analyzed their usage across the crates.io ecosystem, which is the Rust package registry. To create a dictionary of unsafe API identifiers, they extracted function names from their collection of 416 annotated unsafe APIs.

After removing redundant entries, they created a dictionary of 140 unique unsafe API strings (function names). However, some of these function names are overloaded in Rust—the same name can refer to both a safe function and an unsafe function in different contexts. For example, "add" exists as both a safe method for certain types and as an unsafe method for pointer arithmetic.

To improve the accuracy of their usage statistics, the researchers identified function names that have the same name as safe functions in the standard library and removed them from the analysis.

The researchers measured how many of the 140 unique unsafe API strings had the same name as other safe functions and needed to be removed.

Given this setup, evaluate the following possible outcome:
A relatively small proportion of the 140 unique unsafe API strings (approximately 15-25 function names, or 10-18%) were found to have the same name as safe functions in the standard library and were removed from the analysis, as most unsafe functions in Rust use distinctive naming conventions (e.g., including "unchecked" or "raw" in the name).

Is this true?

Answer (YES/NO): YES